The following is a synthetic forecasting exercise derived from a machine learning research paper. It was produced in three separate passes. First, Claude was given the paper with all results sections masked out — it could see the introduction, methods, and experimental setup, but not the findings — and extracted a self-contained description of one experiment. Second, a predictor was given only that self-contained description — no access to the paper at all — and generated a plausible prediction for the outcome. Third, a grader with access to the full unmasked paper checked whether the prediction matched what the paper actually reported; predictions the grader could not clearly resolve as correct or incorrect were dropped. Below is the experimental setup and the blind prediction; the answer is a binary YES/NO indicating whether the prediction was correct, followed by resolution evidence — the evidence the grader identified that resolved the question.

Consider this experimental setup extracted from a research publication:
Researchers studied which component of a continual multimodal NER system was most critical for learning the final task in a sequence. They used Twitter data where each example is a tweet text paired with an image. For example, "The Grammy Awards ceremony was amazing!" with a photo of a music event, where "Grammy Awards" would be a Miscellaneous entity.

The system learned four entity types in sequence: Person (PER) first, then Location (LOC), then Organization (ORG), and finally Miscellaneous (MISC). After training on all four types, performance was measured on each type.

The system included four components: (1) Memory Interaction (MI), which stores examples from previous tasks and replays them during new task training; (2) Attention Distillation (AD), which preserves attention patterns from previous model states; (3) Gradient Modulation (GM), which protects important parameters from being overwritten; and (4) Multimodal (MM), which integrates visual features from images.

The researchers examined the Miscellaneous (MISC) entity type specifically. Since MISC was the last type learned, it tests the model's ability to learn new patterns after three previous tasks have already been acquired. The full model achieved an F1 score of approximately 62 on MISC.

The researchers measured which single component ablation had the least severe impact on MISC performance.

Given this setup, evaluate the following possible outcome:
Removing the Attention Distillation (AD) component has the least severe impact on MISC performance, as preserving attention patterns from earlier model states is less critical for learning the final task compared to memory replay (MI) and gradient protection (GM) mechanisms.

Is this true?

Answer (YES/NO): NO